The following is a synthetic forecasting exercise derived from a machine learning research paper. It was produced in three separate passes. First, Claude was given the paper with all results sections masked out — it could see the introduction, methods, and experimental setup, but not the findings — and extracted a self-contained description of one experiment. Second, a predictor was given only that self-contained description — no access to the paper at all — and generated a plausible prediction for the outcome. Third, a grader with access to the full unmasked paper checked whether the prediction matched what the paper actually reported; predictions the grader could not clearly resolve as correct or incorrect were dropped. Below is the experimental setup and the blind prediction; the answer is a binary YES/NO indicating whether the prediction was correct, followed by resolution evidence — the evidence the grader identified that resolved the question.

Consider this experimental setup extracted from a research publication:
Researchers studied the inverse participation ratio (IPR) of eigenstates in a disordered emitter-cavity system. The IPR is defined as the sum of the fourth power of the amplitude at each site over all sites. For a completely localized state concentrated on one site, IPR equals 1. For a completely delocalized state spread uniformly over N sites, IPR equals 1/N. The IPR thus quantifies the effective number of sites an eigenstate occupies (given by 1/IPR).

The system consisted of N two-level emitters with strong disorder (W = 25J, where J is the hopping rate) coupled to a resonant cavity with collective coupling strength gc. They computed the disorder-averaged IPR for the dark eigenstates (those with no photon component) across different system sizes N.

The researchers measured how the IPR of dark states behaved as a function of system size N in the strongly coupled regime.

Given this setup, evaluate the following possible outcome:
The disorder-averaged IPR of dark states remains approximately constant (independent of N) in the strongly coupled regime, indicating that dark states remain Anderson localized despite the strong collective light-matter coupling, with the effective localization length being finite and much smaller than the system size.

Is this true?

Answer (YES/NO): NO